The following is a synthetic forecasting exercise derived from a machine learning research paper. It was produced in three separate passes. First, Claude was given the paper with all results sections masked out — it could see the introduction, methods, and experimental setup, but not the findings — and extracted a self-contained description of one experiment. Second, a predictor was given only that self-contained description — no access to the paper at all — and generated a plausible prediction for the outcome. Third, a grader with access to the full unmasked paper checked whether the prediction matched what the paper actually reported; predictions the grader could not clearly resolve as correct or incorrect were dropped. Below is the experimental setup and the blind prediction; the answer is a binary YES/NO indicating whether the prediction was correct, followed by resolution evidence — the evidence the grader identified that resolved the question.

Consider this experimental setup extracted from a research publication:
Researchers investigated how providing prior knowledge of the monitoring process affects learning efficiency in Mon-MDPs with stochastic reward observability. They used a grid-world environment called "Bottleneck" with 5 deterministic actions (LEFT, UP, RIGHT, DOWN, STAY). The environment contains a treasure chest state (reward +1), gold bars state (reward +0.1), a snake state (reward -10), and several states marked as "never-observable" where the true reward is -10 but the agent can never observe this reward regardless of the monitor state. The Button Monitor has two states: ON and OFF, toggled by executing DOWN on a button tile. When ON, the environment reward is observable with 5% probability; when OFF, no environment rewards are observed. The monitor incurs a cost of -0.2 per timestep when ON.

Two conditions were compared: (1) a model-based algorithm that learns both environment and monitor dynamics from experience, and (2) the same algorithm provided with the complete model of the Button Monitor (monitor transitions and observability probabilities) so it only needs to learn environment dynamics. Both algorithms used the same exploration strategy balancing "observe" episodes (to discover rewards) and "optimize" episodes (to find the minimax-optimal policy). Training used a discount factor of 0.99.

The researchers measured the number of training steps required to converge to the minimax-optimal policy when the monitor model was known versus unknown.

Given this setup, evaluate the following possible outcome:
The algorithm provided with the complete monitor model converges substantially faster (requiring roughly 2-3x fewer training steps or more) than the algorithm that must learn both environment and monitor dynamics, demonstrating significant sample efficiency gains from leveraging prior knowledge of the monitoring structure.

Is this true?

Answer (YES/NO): NO